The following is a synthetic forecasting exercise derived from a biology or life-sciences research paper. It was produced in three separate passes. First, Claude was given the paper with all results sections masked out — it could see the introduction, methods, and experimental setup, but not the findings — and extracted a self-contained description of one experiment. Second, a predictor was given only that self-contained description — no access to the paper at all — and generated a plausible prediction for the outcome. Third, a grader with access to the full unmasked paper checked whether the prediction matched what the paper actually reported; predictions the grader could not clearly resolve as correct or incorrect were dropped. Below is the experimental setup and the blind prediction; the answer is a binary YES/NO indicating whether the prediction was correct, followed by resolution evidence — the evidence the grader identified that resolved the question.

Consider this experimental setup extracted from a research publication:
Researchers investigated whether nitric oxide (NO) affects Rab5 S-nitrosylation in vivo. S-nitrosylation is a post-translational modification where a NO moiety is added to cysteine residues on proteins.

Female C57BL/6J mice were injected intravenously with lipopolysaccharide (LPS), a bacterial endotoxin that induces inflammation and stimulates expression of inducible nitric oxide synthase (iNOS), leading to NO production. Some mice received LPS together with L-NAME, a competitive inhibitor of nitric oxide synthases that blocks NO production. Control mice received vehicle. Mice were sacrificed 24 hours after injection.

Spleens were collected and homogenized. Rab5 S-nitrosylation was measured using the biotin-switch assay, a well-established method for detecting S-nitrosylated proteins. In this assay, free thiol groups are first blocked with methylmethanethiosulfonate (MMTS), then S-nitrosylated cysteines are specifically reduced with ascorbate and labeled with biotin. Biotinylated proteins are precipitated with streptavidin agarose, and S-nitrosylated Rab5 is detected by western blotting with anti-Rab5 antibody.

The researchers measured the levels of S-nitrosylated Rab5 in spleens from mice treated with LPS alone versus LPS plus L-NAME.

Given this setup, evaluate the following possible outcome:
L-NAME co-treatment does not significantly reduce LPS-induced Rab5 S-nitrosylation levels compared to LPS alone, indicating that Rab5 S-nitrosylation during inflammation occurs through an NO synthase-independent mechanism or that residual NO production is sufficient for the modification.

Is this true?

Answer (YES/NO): NO